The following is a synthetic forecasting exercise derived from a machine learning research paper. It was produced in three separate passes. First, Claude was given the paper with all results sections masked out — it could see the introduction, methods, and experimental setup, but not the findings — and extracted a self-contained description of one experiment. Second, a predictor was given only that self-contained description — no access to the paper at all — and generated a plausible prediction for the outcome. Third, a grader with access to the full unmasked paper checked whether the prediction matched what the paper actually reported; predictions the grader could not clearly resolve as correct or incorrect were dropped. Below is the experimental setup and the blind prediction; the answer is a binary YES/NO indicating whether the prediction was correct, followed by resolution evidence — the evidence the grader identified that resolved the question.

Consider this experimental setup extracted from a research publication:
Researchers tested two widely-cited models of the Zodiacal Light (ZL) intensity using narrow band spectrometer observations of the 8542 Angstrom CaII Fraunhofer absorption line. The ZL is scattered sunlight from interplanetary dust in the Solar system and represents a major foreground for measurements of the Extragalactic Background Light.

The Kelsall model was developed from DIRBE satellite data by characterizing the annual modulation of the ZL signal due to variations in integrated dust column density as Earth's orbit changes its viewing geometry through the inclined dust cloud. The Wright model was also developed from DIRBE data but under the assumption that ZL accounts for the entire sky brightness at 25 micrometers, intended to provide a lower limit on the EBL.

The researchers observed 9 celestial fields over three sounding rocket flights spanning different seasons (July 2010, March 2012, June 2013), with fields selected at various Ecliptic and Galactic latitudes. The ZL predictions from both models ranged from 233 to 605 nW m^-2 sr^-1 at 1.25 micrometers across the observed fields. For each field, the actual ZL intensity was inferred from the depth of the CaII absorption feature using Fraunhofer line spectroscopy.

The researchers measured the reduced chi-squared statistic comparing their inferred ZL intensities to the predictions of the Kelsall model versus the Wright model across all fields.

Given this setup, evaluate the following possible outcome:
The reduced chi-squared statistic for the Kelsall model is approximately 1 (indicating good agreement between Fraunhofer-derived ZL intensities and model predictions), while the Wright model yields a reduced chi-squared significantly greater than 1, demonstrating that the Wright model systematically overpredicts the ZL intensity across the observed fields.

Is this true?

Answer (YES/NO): NO